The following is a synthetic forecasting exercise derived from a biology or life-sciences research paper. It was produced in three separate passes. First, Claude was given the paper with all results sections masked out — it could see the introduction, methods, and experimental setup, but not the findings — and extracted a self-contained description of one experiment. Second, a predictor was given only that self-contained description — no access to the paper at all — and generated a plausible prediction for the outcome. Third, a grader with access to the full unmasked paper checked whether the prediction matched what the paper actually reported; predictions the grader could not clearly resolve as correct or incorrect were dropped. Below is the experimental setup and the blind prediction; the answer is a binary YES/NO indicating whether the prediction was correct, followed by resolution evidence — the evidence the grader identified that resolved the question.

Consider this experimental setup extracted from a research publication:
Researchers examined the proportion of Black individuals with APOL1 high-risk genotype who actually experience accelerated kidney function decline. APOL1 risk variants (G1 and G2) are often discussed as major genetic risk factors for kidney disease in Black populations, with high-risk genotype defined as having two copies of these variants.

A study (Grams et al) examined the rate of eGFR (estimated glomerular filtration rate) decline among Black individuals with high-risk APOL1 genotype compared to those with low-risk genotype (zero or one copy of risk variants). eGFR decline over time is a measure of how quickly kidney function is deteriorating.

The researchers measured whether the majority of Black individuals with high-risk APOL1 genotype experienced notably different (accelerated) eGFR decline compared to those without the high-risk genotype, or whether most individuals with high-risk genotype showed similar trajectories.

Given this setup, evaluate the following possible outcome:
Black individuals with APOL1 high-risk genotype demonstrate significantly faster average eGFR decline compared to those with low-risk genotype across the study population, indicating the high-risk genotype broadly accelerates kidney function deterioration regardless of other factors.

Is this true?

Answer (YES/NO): NO